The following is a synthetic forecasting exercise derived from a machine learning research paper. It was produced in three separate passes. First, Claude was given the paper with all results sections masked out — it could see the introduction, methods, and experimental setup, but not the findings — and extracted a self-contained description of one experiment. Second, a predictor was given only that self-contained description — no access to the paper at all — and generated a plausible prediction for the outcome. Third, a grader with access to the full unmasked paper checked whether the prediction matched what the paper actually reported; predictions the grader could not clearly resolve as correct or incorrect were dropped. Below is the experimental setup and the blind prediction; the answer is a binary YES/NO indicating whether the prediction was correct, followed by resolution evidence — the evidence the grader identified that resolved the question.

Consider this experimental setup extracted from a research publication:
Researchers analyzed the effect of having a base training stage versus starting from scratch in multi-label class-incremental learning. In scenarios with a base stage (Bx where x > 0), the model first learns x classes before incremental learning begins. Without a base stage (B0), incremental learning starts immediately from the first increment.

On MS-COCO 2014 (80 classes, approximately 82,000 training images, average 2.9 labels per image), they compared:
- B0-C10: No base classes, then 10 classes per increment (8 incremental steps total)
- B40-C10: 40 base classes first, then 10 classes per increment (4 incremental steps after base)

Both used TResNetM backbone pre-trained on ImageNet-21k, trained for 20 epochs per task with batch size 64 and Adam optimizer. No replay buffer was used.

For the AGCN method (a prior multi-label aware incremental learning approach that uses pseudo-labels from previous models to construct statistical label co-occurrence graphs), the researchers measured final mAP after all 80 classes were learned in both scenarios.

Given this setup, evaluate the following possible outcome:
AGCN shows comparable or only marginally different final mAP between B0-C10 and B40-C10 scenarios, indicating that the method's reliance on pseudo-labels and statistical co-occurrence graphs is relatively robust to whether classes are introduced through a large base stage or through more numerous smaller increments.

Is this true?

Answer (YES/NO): NO